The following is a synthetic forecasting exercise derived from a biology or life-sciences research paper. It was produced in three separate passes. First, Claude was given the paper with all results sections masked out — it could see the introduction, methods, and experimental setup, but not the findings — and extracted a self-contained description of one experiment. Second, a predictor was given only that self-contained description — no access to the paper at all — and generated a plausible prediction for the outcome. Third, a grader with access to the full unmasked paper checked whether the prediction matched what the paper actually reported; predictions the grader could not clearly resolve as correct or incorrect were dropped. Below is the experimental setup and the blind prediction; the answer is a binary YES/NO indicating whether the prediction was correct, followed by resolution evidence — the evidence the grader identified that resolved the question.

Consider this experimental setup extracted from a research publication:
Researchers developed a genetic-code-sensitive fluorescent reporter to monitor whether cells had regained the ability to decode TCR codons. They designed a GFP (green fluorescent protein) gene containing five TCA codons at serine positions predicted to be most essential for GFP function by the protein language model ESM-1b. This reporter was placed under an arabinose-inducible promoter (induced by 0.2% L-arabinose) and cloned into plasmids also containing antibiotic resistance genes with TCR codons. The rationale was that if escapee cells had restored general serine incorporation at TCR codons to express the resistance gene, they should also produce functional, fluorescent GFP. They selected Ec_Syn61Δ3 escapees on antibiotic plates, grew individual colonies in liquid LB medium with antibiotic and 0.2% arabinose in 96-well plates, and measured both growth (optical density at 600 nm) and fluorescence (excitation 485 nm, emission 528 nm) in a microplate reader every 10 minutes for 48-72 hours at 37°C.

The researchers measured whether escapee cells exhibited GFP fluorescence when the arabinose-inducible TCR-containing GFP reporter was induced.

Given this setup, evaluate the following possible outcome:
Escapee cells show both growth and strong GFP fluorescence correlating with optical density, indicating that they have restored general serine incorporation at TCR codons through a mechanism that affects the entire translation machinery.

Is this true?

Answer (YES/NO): YES